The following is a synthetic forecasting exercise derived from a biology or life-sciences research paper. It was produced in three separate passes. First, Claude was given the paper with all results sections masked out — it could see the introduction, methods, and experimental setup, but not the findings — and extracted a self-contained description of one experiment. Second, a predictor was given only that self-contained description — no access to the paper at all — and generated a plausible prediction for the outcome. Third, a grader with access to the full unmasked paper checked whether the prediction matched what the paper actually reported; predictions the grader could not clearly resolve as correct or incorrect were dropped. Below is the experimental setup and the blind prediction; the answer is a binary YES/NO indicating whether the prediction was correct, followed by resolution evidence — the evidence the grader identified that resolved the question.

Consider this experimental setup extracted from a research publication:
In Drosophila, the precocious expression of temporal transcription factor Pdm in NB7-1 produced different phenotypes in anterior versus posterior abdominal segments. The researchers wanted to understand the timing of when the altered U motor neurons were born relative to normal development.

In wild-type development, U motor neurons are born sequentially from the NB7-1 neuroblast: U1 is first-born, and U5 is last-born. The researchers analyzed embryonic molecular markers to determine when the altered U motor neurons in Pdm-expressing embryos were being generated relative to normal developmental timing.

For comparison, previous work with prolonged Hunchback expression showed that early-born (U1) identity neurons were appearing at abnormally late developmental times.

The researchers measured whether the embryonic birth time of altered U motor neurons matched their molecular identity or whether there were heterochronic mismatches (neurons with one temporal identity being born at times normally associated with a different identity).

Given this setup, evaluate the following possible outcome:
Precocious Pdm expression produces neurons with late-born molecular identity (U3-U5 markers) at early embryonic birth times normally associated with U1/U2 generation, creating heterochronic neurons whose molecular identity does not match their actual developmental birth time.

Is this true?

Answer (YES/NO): NO